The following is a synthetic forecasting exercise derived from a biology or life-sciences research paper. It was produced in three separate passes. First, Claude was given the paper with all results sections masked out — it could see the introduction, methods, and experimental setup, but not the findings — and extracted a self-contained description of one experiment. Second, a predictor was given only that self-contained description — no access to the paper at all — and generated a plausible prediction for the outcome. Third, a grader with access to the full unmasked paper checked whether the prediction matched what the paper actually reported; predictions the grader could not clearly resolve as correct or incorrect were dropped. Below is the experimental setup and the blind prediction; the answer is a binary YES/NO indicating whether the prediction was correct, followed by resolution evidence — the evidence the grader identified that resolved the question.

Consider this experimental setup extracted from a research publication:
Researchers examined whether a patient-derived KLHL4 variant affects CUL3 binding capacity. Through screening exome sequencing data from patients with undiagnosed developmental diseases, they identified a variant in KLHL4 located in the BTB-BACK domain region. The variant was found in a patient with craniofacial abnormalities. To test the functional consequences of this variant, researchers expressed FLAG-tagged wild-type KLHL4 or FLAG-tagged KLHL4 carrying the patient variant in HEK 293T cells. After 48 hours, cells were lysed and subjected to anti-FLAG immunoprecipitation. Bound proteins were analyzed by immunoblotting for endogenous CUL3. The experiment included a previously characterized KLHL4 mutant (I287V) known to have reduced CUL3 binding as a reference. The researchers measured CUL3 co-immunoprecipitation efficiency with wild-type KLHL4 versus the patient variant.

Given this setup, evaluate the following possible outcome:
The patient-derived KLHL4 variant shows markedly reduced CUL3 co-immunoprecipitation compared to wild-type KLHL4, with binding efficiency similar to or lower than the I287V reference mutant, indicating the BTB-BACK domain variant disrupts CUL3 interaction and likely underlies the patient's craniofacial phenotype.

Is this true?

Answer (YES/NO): YES